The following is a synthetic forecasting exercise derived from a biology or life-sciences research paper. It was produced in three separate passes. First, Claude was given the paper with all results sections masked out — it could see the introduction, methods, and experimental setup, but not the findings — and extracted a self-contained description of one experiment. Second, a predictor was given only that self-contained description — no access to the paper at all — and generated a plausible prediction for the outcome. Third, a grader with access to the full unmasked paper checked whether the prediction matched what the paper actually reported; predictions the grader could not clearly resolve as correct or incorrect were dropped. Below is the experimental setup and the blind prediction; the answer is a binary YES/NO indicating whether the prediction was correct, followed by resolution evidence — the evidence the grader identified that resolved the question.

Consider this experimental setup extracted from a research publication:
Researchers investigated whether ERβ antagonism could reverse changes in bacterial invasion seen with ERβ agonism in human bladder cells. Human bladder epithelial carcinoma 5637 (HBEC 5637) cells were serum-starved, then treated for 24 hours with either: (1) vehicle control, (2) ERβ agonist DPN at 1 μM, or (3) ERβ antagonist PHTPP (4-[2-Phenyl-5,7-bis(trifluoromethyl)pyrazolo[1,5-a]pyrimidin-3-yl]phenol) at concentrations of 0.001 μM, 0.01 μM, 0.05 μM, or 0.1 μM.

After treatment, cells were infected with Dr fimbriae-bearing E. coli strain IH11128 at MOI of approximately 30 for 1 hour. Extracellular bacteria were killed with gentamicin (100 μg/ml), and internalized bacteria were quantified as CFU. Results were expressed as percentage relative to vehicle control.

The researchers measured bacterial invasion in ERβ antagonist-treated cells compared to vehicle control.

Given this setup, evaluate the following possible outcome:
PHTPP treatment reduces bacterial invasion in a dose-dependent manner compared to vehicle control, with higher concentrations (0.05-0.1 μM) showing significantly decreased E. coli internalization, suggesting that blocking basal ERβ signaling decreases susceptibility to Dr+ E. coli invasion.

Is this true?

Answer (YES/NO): NO